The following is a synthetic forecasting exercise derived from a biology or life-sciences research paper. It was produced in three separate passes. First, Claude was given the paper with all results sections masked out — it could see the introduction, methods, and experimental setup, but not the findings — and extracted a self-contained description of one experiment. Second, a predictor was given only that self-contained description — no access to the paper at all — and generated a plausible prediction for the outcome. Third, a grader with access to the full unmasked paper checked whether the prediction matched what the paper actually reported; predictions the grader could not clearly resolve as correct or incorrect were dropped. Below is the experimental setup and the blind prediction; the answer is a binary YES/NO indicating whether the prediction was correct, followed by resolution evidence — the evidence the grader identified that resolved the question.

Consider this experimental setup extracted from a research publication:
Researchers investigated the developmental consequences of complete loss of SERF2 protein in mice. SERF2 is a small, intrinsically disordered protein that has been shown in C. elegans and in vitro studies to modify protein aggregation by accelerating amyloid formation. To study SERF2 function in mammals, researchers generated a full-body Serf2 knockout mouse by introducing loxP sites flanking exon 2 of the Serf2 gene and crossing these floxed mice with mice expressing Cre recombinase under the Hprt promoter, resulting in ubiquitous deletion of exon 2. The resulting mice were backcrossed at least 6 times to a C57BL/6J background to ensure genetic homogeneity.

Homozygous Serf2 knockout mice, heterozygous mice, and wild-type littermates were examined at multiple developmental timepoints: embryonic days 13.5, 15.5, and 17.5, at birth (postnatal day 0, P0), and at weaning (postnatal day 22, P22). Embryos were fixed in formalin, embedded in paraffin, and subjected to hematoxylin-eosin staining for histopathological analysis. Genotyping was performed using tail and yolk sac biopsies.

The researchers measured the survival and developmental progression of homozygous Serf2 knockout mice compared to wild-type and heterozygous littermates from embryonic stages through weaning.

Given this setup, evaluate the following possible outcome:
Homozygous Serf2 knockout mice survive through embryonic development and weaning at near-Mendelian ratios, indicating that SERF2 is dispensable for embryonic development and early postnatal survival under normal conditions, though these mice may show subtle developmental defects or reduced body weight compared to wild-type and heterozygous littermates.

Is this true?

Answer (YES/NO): NO